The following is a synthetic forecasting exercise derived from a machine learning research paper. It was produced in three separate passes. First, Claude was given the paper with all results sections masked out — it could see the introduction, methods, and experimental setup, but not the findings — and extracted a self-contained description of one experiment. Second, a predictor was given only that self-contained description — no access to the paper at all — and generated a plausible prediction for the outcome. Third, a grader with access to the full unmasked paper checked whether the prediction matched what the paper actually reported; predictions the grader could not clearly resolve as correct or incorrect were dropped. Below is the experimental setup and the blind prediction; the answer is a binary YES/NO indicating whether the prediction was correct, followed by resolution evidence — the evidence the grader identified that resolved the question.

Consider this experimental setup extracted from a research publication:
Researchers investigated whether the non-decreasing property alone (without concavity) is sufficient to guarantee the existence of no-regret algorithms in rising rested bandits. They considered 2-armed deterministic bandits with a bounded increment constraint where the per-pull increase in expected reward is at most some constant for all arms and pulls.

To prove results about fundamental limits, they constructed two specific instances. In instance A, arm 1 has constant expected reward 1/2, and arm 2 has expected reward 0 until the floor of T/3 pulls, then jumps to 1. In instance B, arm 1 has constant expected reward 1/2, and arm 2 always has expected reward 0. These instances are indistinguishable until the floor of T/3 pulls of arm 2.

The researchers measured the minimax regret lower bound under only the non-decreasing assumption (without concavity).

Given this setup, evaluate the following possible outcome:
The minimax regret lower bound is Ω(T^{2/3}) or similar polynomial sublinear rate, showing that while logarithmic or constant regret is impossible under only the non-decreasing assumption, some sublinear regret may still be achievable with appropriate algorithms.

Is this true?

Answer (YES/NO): NO